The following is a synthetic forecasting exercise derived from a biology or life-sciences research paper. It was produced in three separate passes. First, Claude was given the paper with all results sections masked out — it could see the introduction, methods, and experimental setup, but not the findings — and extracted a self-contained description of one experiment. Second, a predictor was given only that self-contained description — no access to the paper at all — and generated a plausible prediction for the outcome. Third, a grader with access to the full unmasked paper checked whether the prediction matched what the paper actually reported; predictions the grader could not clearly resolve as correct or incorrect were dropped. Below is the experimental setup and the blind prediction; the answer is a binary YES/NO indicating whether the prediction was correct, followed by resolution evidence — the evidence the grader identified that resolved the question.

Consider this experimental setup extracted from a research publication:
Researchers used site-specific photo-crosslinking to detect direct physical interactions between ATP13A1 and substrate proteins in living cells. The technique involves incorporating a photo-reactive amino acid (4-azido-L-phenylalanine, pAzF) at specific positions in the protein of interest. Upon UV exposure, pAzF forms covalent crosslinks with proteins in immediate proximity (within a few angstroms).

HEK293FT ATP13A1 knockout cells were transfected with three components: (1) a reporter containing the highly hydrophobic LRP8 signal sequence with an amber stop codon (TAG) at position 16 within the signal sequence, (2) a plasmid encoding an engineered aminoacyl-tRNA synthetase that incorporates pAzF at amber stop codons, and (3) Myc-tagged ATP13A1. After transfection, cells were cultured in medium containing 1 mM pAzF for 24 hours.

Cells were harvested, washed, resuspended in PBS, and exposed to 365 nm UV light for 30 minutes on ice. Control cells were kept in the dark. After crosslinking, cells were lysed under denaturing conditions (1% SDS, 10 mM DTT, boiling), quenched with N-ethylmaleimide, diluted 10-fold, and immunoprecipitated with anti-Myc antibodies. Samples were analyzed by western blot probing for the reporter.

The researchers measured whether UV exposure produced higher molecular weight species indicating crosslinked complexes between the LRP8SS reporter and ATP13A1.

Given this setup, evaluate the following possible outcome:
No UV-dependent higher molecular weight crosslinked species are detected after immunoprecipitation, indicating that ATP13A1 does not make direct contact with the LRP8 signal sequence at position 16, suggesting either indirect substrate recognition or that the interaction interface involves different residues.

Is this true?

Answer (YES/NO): NO